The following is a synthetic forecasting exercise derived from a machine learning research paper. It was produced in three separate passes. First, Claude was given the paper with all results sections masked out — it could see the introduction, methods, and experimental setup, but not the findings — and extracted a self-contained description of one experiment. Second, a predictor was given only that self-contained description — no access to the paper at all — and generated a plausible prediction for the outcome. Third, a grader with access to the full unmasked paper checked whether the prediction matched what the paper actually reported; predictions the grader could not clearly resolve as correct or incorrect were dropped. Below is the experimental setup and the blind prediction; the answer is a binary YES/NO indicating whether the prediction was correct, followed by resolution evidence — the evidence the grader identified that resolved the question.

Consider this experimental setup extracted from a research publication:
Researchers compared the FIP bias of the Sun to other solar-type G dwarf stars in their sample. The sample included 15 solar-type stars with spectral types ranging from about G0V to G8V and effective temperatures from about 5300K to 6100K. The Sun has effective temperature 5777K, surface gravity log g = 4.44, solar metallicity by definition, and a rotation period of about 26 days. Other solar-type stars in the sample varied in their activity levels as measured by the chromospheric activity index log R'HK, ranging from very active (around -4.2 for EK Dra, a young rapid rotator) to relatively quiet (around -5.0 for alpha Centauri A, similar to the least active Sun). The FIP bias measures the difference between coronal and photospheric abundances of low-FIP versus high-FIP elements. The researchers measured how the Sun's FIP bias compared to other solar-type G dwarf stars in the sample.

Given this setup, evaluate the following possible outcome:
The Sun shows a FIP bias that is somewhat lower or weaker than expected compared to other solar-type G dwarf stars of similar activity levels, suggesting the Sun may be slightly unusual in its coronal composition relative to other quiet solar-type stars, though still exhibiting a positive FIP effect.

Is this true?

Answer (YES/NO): NO